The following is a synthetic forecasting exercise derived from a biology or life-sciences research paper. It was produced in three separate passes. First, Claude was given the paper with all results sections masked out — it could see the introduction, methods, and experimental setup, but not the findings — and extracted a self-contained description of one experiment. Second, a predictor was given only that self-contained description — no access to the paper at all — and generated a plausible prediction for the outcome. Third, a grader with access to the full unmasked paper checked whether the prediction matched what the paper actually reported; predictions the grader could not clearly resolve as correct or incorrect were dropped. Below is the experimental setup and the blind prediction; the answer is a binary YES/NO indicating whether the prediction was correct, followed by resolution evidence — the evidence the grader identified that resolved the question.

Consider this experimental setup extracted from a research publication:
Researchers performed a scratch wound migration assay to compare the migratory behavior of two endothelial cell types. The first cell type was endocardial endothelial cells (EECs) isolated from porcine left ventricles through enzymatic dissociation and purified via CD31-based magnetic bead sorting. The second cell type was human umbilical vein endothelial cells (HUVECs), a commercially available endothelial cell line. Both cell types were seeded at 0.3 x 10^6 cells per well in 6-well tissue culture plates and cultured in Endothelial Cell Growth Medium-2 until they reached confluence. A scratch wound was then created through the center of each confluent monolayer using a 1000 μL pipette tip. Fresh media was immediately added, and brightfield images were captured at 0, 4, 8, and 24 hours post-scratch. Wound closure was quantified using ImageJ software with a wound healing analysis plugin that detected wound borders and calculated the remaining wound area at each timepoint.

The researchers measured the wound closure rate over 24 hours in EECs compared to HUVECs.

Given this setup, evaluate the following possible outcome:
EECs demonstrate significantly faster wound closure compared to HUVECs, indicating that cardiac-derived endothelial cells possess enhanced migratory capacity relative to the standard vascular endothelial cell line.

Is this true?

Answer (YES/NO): NO